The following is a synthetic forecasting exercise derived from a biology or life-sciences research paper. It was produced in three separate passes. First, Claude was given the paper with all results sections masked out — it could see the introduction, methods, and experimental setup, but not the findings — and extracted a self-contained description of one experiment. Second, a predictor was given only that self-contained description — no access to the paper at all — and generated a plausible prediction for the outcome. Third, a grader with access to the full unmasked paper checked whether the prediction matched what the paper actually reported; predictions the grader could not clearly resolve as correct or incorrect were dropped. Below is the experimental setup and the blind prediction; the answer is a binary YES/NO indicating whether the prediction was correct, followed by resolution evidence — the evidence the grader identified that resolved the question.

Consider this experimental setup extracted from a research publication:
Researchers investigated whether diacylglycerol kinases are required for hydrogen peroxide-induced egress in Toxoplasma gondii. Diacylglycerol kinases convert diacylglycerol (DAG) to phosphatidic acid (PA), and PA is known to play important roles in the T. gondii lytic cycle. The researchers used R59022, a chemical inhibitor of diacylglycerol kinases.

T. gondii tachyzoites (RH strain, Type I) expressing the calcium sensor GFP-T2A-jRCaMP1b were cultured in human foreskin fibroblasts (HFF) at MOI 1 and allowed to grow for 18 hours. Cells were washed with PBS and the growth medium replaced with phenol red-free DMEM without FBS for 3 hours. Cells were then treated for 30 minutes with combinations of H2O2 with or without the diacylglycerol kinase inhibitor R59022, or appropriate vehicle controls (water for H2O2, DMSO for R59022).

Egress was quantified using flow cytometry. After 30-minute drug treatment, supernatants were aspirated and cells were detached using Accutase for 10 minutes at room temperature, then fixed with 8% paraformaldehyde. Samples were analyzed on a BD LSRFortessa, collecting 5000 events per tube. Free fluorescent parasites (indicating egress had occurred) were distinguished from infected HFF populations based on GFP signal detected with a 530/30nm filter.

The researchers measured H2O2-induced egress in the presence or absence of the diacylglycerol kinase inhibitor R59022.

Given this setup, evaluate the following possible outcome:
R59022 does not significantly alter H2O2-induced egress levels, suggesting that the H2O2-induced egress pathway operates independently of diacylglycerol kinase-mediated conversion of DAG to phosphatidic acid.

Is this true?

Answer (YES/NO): NO